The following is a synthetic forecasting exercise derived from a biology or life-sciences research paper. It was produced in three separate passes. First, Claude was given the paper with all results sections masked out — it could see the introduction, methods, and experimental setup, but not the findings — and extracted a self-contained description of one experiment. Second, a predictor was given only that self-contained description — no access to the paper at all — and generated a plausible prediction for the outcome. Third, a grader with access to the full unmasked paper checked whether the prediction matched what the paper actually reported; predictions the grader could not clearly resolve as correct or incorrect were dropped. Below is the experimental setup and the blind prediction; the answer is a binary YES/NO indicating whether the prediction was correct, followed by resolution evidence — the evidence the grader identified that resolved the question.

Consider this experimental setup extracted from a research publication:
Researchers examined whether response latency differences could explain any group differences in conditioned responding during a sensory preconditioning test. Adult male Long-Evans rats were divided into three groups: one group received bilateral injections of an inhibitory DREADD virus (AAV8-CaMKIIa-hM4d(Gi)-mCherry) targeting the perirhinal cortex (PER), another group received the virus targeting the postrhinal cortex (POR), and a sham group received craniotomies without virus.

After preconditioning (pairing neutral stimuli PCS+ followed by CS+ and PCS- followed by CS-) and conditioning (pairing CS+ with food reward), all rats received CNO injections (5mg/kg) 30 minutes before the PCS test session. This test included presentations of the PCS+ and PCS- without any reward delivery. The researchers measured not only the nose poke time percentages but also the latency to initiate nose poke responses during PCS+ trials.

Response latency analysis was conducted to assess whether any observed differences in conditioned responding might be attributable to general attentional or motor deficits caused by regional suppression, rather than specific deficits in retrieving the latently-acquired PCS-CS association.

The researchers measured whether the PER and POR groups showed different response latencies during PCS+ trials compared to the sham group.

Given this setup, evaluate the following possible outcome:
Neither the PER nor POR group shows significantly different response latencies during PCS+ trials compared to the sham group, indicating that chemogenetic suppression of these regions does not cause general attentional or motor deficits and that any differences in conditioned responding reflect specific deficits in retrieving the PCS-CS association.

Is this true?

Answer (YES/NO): YES